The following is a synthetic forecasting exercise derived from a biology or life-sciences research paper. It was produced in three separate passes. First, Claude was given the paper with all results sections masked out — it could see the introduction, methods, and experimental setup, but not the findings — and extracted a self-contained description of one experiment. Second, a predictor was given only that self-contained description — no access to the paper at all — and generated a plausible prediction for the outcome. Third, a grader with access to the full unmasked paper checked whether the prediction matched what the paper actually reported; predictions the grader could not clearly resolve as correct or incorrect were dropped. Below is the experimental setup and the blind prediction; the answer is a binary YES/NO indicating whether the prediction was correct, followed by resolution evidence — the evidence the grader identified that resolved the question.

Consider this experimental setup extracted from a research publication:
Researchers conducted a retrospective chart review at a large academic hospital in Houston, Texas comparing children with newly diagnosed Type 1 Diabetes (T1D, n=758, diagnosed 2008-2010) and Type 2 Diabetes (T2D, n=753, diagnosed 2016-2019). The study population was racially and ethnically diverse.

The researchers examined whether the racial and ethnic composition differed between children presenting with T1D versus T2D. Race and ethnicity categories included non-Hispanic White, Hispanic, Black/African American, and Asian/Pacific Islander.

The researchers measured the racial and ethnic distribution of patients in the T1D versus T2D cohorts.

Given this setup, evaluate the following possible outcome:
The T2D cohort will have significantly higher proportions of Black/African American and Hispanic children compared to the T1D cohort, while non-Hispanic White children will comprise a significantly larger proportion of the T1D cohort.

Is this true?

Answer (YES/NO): YES